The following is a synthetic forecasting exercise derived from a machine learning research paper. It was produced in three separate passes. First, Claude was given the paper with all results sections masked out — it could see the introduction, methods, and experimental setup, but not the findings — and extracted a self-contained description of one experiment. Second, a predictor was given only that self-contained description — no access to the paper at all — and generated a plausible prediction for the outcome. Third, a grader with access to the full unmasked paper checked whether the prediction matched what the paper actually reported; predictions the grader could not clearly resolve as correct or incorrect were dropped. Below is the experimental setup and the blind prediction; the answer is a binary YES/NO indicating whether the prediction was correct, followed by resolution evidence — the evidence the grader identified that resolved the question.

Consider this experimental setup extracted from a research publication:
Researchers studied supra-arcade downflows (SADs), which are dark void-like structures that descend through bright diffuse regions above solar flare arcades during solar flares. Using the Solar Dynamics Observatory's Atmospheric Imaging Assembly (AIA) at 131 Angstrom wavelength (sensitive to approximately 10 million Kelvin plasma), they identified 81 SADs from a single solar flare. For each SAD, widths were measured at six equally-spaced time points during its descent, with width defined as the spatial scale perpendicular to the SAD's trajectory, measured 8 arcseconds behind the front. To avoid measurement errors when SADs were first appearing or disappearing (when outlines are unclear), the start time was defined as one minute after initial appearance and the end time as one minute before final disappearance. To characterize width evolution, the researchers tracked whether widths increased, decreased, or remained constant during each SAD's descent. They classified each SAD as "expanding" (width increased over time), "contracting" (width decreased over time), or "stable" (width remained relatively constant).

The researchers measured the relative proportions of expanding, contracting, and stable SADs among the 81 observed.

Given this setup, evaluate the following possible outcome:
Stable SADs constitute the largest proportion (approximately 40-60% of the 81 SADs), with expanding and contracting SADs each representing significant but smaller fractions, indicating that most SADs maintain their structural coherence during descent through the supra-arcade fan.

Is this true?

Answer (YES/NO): NO